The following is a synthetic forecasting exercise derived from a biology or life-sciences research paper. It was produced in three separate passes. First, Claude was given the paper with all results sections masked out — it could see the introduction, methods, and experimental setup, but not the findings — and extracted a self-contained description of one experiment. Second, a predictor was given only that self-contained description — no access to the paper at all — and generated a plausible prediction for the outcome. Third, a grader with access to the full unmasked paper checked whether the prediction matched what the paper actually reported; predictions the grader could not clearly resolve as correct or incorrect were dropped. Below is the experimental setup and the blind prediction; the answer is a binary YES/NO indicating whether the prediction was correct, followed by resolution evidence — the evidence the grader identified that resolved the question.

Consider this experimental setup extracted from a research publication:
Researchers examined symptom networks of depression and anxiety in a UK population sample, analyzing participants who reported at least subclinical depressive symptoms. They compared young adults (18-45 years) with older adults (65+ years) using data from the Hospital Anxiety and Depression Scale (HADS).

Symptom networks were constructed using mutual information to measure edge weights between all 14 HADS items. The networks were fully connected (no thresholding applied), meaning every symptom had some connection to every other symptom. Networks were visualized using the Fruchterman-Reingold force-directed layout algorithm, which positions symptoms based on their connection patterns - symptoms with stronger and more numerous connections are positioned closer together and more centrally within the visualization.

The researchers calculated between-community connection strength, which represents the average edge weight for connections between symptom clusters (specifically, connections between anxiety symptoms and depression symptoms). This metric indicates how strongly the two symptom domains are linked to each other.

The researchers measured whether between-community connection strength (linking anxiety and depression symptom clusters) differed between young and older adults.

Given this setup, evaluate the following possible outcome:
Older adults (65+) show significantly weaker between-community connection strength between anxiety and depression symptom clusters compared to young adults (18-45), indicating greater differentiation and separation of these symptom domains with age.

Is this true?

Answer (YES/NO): YES